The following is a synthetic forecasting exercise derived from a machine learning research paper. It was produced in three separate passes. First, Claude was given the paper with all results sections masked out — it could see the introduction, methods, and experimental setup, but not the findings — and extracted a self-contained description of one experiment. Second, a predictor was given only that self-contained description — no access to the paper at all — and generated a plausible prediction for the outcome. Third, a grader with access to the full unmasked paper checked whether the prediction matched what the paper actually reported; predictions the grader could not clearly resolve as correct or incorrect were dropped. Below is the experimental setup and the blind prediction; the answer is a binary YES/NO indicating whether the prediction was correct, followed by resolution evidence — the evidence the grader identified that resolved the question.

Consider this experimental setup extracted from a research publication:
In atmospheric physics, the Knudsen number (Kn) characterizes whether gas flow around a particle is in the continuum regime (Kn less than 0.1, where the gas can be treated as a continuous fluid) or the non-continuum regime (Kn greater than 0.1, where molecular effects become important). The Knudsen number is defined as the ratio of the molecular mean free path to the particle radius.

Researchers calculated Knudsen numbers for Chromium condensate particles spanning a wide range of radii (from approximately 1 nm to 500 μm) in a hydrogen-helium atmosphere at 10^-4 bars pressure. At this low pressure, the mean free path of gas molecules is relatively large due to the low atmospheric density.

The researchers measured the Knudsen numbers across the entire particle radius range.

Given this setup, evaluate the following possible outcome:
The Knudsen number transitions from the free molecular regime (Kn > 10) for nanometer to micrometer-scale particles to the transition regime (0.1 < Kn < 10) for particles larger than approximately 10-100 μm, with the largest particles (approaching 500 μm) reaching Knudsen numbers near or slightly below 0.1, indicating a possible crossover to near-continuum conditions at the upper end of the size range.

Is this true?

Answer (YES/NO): NO